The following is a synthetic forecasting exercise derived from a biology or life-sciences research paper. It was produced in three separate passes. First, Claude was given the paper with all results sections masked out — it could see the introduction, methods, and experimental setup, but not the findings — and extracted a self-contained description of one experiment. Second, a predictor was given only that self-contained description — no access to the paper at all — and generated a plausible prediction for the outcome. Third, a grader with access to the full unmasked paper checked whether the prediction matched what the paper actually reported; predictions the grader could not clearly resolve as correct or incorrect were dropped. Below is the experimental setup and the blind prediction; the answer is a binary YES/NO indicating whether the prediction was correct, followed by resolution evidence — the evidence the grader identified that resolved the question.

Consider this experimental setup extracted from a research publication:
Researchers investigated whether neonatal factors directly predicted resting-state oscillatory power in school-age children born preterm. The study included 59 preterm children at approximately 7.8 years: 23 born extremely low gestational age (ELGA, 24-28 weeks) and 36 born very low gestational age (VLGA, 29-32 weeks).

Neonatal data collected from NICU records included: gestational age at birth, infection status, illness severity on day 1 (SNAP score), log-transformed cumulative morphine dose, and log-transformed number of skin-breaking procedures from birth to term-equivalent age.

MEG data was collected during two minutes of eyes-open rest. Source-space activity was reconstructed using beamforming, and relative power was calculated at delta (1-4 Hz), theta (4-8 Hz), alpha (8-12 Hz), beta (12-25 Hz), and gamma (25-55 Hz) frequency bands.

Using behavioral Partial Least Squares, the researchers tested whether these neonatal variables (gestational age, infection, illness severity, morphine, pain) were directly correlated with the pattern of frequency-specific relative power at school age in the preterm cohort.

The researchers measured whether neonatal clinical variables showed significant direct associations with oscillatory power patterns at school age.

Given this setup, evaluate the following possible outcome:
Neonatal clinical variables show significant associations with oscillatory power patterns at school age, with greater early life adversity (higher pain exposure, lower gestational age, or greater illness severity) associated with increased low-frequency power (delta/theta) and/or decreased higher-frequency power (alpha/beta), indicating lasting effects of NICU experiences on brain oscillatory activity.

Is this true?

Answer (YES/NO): NO